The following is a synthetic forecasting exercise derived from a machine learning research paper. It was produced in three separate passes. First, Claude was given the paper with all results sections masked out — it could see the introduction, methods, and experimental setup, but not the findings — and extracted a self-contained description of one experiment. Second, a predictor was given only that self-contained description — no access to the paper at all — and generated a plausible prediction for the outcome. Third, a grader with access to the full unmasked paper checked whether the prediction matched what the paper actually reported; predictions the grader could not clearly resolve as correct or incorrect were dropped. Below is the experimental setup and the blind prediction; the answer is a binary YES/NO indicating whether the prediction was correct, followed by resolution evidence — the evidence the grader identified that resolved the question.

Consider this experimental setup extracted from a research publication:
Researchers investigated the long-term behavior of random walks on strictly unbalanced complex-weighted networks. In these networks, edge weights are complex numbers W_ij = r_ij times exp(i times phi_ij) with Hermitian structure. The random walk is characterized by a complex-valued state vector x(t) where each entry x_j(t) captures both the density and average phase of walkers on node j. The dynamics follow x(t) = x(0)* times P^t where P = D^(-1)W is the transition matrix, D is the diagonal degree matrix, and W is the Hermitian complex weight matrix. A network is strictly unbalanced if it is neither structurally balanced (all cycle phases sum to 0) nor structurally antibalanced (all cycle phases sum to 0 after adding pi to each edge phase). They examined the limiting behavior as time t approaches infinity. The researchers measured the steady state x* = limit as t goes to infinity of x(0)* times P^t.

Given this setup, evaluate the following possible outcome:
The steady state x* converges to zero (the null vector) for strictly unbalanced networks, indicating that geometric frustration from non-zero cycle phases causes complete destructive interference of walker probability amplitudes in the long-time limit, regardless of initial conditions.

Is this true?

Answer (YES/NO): YES